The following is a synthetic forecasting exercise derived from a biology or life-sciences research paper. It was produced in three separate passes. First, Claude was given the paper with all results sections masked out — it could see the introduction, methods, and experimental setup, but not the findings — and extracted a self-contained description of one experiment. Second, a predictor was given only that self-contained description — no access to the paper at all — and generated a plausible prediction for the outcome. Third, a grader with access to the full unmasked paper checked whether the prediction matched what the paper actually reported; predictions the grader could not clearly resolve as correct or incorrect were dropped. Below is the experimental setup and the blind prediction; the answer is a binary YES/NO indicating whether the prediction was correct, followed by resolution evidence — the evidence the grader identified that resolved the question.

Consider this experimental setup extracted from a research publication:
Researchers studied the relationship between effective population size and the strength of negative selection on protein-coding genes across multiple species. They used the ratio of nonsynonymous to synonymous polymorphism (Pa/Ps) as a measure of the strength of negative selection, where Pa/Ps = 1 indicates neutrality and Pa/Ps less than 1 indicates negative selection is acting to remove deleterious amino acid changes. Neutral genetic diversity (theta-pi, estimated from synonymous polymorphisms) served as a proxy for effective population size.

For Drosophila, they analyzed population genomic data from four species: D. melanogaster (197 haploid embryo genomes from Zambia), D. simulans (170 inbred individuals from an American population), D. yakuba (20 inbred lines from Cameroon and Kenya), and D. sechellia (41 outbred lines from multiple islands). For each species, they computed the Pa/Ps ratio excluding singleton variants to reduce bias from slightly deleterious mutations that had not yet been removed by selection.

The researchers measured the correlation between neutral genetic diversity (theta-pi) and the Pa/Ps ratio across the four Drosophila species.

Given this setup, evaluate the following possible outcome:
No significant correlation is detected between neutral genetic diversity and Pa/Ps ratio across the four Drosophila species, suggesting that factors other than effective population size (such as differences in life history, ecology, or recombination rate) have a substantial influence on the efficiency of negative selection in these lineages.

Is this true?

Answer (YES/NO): NO